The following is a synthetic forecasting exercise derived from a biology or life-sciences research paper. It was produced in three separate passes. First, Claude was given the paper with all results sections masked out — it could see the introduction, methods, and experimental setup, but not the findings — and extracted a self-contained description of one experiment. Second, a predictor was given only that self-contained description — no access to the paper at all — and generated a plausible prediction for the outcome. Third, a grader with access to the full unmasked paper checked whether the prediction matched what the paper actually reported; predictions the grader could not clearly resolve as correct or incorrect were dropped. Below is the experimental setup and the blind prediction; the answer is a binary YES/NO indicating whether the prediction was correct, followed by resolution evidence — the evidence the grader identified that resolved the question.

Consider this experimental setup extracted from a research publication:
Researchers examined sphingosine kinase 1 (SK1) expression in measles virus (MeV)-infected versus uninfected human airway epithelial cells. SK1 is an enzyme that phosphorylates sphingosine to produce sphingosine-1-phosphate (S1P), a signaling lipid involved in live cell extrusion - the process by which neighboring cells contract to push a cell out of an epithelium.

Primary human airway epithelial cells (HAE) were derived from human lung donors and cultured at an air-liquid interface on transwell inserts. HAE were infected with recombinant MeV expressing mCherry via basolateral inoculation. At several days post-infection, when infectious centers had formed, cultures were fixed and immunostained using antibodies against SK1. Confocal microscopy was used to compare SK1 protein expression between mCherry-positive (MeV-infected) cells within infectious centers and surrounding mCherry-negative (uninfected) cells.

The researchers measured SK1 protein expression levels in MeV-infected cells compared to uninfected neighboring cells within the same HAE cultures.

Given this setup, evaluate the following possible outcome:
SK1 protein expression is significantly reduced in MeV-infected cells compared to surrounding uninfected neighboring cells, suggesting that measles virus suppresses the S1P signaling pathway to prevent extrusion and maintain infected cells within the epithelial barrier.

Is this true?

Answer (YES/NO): NO